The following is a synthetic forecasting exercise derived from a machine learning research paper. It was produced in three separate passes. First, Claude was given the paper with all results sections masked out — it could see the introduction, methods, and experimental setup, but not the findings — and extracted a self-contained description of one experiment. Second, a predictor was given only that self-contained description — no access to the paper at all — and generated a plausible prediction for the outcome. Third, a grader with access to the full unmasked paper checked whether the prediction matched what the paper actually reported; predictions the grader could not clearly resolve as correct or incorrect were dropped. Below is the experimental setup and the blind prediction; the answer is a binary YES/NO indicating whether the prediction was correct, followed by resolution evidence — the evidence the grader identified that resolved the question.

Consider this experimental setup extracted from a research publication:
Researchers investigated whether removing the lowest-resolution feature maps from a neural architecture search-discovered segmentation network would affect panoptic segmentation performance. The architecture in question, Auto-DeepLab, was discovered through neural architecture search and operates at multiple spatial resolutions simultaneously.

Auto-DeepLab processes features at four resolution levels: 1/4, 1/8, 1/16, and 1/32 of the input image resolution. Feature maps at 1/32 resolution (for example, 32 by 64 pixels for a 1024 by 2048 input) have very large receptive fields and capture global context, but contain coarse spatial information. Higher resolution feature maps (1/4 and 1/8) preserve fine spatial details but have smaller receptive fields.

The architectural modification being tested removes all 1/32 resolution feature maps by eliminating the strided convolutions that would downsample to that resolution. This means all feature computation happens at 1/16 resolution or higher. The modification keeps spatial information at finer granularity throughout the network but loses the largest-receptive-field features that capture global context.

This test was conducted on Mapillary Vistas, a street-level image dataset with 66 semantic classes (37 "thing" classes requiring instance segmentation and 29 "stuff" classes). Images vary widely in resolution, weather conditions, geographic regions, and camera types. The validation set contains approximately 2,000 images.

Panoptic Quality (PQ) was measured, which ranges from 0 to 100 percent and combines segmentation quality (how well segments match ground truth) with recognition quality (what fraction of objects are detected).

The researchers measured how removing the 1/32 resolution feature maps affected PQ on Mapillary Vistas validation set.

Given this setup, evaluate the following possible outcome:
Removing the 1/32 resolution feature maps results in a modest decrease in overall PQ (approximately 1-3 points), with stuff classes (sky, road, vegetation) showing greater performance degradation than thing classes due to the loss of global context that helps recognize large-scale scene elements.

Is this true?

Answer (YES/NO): NO